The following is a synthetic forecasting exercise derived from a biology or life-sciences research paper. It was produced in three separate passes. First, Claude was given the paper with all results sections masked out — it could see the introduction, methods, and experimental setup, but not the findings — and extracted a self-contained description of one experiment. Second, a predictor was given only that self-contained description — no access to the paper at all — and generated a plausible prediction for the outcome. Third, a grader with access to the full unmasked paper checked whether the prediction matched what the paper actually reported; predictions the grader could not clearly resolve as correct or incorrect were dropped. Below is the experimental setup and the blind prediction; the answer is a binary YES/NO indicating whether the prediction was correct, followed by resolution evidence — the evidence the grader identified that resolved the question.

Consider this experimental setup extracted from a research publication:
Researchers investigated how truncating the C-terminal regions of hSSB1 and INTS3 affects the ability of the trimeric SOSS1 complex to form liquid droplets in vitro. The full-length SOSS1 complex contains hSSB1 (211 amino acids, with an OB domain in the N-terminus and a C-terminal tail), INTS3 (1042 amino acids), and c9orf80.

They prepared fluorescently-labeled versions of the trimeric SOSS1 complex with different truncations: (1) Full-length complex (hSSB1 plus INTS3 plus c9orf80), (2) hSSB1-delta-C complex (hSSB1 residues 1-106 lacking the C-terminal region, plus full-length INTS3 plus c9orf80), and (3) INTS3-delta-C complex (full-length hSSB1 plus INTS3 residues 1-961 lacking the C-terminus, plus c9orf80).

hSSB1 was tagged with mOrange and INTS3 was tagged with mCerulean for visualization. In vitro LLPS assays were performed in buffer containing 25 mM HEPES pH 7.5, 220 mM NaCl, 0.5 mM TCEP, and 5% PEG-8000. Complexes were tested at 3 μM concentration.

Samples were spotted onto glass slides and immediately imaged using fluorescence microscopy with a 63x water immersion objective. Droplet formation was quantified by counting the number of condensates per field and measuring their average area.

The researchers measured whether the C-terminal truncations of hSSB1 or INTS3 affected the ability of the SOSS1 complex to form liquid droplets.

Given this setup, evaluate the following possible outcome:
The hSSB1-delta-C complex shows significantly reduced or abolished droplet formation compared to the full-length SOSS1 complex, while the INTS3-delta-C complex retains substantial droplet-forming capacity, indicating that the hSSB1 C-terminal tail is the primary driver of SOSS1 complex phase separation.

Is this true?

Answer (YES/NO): NO